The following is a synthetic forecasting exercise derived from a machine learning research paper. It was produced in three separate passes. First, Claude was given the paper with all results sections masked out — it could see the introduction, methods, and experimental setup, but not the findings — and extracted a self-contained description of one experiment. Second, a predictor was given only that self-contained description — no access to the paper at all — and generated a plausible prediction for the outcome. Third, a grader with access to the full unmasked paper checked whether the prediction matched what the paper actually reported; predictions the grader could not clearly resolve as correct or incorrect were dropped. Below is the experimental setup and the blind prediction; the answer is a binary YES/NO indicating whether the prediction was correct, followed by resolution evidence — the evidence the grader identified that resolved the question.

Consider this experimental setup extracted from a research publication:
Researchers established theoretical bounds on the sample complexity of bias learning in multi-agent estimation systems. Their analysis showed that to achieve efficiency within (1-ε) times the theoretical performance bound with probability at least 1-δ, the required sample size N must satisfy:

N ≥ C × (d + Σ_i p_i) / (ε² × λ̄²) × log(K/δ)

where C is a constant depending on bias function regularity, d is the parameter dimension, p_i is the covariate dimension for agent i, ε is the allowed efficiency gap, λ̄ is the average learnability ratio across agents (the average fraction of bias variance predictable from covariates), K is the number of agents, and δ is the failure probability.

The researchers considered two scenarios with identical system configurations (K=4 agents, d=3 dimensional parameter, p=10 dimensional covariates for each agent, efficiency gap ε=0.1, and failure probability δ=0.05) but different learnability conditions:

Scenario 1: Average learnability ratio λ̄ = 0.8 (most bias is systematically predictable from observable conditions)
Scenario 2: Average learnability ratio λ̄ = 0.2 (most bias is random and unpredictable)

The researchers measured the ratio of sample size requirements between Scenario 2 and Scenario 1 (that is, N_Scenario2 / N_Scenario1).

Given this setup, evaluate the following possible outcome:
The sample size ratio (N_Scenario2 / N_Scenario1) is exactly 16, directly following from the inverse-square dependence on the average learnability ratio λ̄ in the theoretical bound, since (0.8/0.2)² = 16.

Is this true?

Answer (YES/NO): YES